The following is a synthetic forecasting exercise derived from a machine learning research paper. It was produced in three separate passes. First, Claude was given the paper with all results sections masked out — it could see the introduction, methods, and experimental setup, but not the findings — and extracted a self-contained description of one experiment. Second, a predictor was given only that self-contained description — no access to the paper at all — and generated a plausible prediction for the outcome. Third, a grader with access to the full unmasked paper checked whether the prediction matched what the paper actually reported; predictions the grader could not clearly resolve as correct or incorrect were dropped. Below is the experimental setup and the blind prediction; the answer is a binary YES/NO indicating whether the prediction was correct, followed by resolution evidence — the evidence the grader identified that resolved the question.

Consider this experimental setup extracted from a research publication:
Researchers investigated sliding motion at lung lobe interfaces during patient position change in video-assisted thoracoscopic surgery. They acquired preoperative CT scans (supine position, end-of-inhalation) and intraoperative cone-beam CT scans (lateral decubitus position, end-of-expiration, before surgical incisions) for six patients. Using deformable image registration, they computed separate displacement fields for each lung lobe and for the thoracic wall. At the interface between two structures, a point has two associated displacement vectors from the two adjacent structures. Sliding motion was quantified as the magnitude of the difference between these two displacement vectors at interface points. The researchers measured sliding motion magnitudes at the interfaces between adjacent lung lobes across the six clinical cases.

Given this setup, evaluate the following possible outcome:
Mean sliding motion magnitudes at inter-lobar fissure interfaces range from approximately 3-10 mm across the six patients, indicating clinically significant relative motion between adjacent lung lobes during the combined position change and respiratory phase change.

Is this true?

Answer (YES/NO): NO